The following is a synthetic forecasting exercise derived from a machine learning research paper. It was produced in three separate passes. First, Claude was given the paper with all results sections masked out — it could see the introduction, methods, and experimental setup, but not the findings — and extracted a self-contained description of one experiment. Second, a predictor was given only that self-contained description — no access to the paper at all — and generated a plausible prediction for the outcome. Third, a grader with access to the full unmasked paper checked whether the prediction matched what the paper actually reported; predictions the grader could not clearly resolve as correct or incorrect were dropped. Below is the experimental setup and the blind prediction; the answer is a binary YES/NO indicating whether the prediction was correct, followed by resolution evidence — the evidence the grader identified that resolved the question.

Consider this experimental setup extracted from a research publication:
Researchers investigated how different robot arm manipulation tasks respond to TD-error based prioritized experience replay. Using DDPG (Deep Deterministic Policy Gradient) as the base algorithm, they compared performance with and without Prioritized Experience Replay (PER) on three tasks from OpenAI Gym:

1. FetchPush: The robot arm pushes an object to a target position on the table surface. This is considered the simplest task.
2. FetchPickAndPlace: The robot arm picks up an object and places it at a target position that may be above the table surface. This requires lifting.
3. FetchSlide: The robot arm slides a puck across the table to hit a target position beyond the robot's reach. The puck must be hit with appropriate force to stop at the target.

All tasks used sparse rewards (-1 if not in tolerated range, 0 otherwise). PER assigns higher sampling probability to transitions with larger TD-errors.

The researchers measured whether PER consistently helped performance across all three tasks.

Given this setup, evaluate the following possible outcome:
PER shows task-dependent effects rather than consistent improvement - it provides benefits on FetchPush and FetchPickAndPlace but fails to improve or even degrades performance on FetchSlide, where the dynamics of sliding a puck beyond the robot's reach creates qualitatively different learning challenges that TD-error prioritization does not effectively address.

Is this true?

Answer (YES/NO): YES